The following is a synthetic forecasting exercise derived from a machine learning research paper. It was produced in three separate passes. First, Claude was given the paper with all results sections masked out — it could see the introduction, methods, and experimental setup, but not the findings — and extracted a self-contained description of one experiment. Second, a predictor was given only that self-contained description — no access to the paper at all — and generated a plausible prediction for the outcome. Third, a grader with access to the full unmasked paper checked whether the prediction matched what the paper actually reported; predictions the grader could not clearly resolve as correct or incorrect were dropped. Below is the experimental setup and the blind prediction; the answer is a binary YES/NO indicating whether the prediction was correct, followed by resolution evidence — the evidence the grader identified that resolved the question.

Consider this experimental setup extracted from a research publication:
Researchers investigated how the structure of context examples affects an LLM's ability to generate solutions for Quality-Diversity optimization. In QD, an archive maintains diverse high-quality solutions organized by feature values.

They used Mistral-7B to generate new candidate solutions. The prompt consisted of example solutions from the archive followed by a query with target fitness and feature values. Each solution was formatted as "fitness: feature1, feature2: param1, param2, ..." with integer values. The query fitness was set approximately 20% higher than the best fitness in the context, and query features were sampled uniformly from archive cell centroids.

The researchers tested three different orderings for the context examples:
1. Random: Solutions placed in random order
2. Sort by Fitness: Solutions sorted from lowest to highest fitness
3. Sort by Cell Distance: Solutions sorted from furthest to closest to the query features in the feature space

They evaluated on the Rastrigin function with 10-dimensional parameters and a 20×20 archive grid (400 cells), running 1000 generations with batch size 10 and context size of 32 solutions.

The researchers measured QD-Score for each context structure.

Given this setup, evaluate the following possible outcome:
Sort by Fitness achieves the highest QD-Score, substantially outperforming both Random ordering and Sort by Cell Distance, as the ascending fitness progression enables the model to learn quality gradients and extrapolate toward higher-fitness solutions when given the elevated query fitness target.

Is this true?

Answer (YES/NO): NO